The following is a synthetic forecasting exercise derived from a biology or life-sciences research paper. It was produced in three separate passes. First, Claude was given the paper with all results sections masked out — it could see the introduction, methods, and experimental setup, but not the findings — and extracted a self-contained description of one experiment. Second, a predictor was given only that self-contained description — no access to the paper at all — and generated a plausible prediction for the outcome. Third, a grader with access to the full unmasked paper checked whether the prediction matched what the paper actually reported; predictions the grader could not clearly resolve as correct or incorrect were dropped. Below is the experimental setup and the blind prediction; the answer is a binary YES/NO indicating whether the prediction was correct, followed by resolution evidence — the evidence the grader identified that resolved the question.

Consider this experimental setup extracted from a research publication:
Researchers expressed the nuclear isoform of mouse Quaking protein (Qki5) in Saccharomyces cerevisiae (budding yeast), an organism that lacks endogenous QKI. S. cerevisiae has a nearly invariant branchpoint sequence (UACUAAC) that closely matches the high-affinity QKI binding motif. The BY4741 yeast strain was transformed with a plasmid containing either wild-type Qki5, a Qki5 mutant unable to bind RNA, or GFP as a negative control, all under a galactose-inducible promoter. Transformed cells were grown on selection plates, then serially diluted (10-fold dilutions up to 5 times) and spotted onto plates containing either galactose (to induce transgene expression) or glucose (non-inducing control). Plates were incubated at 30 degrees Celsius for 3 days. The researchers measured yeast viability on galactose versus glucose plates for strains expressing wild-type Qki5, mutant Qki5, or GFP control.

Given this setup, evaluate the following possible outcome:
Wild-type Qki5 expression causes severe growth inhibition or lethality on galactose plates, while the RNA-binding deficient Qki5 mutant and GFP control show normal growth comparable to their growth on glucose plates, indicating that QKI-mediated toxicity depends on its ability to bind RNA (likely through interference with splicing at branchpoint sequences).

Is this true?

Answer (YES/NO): YES